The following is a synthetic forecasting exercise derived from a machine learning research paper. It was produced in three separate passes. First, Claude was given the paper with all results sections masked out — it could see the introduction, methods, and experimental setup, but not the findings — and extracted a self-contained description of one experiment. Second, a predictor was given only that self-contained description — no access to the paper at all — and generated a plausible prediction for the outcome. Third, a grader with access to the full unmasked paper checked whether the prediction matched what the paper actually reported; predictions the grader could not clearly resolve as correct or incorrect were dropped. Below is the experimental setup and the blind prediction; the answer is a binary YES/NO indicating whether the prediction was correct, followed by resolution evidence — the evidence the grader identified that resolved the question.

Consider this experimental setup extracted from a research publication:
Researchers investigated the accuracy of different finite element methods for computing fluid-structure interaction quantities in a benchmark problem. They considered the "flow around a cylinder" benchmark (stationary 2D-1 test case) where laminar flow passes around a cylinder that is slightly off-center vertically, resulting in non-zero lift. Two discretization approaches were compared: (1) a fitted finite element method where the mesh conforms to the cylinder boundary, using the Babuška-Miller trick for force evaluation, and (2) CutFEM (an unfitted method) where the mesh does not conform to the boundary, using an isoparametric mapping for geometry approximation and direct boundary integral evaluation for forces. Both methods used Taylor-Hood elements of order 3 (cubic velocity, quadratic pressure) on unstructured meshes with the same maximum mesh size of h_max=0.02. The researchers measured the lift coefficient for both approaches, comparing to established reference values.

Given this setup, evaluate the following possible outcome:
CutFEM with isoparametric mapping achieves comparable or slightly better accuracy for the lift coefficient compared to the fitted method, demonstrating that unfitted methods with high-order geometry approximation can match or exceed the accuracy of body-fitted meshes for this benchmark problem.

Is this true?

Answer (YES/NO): NO